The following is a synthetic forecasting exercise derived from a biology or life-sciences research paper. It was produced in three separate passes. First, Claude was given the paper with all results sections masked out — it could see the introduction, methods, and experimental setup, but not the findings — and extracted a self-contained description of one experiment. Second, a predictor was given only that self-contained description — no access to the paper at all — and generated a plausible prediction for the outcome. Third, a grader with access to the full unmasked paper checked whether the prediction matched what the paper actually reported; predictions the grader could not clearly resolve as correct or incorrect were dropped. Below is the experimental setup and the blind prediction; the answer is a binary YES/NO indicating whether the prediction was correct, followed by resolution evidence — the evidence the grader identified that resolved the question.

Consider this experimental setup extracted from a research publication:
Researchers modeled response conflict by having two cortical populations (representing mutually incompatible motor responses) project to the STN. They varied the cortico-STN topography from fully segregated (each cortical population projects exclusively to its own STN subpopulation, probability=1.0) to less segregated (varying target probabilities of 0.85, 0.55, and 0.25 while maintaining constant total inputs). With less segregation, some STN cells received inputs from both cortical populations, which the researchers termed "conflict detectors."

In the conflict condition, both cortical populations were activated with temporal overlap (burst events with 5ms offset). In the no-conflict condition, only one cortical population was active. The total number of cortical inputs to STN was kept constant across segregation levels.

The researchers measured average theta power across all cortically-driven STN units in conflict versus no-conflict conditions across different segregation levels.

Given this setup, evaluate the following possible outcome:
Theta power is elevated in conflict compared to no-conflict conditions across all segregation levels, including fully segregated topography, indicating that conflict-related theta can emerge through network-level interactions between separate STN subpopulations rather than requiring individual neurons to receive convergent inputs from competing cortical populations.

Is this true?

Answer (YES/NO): NO